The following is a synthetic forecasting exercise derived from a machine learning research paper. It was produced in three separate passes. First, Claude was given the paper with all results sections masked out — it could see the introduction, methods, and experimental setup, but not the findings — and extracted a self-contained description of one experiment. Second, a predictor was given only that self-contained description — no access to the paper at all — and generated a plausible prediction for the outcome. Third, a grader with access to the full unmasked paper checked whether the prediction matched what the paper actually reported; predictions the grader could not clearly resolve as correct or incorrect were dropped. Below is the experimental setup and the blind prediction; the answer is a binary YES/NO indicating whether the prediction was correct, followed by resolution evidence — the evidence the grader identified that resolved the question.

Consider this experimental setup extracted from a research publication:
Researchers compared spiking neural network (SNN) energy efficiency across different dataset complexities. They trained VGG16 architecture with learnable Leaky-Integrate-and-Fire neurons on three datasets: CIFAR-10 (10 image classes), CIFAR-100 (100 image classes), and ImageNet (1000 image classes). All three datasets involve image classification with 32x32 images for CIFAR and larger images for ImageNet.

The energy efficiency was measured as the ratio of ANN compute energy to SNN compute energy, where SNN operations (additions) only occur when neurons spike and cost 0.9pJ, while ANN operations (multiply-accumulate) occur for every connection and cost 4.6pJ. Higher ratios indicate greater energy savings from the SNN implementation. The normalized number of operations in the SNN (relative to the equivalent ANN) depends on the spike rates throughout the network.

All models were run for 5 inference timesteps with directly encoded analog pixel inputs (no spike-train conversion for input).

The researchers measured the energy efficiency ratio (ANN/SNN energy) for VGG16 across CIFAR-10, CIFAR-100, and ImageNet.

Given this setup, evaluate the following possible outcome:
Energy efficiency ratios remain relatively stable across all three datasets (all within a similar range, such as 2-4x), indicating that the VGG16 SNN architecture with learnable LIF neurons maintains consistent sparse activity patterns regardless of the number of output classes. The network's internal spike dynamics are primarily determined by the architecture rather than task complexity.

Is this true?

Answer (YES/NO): NO